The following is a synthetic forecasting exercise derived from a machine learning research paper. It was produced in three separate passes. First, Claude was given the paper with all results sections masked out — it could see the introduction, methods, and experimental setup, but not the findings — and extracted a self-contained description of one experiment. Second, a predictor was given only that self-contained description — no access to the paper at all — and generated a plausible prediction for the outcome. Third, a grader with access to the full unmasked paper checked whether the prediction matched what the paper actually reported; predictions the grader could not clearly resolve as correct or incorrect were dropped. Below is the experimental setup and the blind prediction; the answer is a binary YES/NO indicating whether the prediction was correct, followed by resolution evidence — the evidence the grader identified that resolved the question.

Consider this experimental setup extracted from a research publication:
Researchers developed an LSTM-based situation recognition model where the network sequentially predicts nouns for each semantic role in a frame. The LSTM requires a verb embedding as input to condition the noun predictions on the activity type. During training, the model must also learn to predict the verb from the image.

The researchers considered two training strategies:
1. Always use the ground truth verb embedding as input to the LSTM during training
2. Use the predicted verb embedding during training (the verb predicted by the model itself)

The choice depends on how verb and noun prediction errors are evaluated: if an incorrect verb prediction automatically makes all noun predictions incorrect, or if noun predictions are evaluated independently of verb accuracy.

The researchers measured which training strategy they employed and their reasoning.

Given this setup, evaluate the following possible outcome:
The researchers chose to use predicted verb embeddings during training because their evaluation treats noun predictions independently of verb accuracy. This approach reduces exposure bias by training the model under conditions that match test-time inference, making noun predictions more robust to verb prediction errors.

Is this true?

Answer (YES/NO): NO